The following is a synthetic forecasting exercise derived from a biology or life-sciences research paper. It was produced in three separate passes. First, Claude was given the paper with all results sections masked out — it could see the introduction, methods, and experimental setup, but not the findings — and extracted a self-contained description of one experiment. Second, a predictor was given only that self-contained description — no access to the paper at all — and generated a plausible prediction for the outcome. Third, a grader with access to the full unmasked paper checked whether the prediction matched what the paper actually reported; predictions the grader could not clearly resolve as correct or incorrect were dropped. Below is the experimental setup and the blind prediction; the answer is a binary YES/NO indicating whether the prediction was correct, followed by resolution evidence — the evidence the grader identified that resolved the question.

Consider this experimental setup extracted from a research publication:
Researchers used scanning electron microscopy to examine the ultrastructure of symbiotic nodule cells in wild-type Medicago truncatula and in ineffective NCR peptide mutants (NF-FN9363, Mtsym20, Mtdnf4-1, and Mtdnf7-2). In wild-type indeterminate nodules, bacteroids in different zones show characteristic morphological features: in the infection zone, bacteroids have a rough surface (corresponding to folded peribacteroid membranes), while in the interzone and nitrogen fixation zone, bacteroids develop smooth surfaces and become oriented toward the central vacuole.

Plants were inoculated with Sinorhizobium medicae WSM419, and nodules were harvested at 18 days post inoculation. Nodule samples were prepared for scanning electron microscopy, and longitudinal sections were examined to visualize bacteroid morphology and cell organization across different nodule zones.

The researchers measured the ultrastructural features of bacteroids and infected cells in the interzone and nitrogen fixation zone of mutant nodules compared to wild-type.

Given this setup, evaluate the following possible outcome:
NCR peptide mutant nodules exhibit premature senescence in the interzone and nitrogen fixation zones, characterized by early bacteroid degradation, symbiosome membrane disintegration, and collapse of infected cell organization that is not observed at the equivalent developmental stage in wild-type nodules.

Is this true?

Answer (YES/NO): YES